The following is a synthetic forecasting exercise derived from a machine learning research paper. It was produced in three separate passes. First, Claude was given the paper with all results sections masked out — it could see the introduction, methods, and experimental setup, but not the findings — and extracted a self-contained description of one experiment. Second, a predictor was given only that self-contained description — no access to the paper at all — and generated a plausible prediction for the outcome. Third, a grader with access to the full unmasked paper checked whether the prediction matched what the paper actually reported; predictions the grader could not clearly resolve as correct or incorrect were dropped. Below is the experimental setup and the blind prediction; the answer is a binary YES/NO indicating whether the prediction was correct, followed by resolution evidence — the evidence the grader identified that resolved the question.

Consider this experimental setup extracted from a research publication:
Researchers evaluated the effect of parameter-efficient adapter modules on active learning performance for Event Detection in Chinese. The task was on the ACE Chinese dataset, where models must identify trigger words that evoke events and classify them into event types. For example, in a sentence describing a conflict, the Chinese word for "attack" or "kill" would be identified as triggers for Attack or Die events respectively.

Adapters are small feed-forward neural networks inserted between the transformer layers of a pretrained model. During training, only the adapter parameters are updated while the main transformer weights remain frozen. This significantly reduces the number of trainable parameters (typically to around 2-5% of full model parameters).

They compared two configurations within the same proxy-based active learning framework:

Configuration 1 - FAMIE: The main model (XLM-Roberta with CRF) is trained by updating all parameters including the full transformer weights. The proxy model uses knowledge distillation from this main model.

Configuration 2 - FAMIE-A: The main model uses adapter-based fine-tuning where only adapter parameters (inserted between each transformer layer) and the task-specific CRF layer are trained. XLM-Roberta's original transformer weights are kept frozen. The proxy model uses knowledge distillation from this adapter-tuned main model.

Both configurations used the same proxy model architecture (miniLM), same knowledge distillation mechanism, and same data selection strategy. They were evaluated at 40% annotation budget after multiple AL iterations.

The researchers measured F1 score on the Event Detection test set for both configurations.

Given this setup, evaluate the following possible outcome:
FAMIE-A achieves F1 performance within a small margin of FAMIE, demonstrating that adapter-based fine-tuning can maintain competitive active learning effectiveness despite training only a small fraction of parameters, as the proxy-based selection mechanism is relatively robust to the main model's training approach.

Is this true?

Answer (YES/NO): NO